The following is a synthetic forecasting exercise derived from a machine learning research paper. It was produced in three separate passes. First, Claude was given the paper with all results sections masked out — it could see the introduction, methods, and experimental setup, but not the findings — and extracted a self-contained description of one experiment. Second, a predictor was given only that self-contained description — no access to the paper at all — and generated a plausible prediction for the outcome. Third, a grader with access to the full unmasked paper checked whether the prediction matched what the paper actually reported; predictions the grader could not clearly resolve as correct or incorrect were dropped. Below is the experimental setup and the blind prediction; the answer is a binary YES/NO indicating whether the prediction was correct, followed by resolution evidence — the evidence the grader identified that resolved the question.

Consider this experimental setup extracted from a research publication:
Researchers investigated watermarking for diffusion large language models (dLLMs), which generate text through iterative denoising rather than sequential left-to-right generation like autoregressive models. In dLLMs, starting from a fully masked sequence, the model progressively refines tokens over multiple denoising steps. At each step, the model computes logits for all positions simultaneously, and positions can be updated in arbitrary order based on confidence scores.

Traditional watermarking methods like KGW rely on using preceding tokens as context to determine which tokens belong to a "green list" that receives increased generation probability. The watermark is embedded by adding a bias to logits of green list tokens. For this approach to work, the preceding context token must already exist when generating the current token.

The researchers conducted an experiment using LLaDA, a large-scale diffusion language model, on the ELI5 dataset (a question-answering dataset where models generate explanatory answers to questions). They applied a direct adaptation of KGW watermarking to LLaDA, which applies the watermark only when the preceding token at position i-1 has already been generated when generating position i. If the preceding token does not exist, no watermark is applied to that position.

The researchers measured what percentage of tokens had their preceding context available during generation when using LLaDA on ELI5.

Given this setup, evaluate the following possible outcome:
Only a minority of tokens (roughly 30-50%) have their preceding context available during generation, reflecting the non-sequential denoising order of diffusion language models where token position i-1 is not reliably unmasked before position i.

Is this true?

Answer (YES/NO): NO